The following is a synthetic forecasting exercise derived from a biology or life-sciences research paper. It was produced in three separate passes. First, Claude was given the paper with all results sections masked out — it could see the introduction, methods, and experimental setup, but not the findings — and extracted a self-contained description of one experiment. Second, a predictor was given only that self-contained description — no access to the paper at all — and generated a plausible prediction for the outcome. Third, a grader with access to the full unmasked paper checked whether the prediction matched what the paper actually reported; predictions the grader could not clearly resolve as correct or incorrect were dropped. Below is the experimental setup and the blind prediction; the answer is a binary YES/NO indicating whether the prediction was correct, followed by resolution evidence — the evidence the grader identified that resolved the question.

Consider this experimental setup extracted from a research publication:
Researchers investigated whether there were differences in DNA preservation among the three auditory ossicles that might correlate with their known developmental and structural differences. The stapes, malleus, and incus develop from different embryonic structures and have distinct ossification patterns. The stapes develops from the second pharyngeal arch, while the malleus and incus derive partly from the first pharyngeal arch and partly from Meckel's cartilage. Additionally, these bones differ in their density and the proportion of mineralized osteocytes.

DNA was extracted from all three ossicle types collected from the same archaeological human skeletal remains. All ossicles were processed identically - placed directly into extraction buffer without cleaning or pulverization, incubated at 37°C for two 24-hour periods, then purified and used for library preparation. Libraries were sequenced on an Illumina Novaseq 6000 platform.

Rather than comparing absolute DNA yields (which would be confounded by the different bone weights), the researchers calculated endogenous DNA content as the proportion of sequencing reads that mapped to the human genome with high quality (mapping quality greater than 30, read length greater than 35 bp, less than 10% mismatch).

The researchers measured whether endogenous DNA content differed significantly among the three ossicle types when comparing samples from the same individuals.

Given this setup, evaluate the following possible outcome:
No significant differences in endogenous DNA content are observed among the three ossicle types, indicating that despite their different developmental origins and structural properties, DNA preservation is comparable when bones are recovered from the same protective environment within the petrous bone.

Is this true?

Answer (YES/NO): NO